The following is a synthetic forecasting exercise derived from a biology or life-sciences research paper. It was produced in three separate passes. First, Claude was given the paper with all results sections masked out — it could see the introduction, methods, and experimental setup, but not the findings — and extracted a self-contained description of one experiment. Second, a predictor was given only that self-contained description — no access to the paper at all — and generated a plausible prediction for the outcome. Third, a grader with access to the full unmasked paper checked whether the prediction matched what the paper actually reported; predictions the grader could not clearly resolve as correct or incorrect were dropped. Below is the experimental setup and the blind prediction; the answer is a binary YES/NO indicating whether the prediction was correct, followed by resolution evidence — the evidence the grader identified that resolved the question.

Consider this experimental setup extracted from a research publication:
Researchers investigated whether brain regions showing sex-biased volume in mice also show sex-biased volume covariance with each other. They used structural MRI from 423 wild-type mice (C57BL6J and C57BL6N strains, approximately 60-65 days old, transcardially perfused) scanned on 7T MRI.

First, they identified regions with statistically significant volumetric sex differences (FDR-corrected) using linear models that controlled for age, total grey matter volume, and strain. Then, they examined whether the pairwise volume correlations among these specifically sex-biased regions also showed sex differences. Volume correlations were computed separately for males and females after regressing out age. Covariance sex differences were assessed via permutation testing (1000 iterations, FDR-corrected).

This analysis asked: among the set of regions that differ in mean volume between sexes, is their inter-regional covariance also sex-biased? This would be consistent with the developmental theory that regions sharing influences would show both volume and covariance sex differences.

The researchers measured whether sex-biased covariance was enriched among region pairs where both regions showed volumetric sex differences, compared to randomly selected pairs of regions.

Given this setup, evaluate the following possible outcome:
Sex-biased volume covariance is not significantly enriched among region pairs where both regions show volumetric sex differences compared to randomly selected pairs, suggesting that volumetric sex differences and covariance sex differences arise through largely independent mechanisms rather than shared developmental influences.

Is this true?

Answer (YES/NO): YES